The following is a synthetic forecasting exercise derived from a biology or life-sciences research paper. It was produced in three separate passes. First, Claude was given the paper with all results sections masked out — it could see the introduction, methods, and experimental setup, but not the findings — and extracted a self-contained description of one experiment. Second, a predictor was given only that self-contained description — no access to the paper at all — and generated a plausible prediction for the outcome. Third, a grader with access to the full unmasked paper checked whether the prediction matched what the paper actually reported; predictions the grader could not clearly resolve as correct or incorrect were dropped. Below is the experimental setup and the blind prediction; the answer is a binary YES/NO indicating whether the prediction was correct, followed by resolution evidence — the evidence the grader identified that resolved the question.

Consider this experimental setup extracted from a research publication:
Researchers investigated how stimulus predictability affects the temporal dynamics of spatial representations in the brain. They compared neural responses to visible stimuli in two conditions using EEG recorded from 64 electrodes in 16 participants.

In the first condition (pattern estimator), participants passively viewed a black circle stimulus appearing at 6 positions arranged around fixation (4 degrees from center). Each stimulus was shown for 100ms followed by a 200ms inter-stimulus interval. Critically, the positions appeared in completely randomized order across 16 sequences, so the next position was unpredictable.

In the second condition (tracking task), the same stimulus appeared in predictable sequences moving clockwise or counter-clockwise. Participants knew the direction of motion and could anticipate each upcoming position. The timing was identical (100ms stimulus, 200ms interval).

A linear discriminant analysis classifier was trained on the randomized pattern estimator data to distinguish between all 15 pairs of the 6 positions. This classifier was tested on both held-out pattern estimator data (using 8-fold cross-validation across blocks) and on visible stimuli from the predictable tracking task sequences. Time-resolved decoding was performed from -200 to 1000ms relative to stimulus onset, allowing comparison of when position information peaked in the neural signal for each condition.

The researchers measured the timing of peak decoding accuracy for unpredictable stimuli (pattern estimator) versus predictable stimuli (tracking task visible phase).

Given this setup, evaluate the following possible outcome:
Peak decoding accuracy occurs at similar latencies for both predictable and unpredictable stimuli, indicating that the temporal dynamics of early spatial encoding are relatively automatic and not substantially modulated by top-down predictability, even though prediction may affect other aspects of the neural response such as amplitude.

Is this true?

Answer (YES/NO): YES